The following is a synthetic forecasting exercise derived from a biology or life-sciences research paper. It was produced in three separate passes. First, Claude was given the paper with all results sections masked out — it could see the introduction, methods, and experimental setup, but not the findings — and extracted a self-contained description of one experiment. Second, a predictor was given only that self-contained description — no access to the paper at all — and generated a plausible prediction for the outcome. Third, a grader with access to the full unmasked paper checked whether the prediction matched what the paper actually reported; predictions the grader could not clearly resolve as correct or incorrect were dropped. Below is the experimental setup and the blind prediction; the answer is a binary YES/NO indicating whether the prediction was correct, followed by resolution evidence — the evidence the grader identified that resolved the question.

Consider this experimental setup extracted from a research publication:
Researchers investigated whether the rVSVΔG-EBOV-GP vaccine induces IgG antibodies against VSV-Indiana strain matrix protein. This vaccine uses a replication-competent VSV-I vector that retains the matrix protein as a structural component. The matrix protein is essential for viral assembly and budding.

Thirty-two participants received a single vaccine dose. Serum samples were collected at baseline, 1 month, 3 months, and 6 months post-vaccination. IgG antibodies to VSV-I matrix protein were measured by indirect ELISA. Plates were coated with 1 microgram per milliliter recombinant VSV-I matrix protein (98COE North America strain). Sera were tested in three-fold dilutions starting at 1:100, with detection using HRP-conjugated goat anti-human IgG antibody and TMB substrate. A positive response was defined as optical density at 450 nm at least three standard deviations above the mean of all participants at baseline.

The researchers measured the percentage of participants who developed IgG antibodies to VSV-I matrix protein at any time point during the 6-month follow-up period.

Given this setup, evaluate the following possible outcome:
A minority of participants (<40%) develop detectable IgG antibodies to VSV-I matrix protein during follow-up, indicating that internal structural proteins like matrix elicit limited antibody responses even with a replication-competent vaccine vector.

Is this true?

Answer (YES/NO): NO